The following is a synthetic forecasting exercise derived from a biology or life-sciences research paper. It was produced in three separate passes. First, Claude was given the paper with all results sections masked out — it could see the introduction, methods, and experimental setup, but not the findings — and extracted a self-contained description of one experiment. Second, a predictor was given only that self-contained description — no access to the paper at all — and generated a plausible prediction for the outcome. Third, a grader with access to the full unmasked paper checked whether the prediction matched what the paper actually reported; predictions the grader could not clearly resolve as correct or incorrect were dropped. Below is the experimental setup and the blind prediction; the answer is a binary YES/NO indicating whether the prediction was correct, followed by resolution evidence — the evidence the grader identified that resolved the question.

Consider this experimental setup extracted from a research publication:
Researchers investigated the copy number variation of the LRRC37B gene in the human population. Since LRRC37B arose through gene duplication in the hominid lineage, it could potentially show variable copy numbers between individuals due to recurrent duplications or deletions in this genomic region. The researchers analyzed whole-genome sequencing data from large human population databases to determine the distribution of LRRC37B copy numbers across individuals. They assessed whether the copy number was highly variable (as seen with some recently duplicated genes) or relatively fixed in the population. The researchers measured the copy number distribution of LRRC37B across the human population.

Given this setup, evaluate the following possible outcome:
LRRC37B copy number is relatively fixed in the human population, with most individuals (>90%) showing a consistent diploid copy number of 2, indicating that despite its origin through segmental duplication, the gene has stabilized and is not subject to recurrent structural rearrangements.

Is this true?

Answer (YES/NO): YES